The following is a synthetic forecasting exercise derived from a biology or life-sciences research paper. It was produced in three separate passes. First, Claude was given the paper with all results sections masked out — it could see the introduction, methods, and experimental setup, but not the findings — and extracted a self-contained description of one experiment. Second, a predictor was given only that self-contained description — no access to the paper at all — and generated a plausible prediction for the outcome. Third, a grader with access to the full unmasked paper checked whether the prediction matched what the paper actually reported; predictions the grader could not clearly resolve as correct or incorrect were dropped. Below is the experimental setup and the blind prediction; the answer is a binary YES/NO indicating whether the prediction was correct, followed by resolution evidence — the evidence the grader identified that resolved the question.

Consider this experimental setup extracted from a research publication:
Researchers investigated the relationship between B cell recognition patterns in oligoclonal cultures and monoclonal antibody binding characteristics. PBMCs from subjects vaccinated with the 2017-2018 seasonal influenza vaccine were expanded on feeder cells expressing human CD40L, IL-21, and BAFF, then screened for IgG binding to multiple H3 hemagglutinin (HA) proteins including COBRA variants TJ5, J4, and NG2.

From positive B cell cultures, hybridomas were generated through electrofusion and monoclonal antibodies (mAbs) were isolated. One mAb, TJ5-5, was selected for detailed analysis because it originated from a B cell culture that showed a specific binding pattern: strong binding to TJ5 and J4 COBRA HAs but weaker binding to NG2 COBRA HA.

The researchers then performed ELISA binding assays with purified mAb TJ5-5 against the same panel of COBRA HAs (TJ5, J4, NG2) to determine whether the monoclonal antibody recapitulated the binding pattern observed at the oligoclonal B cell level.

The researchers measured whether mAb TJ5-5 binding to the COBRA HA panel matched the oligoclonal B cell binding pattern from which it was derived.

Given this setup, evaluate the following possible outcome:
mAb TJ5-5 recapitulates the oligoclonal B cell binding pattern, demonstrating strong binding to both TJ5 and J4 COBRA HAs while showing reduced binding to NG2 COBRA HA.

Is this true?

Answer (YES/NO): YES